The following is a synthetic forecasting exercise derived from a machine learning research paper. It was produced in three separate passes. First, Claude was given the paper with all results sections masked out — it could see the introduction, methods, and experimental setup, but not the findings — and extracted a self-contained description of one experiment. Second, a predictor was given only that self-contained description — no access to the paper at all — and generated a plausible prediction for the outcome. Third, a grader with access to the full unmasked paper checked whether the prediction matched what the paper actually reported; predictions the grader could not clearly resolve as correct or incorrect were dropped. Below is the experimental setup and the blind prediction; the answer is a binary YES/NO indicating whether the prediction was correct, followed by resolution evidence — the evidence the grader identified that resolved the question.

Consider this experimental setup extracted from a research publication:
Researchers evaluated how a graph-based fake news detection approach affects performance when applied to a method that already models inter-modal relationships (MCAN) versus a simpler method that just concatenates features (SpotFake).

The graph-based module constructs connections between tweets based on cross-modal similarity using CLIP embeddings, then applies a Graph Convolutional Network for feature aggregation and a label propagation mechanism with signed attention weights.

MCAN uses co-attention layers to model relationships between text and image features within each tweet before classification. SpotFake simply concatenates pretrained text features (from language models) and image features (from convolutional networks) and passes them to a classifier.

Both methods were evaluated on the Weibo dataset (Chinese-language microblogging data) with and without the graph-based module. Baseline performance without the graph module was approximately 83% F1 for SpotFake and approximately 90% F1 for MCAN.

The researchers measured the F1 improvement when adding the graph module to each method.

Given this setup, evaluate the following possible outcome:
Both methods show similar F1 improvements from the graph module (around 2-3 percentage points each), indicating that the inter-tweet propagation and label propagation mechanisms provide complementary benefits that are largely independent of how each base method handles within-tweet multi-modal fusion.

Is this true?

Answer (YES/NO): NO